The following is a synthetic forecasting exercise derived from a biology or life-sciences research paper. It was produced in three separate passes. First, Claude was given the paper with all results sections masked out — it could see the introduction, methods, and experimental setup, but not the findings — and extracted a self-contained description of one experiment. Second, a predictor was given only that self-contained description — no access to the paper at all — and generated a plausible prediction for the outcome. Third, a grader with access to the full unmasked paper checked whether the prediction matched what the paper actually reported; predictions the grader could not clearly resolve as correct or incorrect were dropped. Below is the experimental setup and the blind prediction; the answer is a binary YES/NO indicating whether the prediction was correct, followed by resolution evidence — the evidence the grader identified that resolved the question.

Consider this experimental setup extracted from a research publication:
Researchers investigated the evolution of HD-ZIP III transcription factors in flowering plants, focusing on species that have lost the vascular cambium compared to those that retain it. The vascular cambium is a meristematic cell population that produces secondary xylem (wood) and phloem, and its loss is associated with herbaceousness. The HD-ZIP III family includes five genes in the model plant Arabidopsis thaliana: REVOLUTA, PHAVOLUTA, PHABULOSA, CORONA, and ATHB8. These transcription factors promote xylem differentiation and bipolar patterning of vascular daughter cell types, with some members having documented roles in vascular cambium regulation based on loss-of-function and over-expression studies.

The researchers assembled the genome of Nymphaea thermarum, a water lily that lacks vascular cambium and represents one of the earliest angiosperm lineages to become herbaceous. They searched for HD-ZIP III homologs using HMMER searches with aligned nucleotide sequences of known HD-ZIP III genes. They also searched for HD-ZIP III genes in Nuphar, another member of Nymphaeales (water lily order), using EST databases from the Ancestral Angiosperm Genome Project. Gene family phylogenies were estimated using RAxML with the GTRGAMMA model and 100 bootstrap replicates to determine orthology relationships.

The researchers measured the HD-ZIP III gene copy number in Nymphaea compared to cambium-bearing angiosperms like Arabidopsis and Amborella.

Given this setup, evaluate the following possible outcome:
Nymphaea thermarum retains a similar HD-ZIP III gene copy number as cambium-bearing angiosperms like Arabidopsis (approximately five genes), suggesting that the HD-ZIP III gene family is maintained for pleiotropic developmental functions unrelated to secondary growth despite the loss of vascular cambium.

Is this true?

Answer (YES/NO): NO